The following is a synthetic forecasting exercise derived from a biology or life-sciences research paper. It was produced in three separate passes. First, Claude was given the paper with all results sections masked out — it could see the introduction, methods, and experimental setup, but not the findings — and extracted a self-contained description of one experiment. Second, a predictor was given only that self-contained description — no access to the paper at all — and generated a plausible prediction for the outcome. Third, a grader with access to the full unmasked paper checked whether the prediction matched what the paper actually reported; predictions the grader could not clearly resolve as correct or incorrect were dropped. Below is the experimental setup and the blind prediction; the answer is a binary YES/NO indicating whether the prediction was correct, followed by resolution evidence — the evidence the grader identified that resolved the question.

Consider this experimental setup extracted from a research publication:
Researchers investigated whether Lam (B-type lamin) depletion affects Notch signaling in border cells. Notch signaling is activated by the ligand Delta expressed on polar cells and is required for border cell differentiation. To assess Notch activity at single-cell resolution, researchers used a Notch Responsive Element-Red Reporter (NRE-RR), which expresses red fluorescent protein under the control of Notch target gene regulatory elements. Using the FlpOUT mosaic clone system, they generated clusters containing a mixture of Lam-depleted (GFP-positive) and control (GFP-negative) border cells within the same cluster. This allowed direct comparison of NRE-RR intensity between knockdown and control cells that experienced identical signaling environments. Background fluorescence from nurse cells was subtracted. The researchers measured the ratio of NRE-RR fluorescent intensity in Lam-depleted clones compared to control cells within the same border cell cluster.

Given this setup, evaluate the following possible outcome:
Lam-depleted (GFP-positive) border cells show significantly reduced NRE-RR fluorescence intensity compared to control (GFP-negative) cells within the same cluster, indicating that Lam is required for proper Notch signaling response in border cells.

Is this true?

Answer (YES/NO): NO